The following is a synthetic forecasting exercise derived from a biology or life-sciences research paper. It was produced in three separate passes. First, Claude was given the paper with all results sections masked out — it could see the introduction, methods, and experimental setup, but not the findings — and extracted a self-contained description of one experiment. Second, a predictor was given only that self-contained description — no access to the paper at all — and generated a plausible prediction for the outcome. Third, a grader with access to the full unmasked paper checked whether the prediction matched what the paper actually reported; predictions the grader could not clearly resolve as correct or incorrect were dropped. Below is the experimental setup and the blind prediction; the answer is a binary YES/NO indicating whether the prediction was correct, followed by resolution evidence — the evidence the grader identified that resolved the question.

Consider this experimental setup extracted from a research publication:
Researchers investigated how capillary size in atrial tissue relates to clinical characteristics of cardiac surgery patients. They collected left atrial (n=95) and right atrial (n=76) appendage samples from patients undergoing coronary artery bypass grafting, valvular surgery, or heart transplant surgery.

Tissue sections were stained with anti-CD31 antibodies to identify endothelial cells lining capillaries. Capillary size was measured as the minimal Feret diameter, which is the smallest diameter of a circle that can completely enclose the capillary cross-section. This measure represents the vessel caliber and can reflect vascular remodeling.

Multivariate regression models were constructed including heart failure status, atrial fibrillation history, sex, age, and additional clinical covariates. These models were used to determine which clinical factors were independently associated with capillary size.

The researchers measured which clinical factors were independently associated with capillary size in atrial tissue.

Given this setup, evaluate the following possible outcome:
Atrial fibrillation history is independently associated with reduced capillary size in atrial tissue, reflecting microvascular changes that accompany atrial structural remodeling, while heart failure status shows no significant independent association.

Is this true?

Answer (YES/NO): NO